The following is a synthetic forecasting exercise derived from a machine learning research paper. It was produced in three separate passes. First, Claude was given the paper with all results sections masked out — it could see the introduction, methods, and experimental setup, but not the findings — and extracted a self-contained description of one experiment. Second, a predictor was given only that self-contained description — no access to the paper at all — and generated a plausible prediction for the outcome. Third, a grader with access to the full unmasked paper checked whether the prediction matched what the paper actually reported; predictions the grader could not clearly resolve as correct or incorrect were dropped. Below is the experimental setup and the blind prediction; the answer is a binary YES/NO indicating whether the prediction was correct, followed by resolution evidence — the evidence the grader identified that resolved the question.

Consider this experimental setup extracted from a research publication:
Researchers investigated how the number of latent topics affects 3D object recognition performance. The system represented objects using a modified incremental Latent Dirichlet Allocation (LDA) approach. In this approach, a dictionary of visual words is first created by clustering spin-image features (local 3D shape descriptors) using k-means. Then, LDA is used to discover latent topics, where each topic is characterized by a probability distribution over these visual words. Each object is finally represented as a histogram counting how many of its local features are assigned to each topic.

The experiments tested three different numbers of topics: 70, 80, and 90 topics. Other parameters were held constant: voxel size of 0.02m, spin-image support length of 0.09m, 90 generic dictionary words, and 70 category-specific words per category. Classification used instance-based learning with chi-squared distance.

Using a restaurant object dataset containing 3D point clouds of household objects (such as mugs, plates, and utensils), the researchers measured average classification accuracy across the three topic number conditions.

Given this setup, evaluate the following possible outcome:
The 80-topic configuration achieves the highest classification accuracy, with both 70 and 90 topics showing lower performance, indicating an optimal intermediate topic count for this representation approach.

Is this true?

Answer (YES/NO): NO